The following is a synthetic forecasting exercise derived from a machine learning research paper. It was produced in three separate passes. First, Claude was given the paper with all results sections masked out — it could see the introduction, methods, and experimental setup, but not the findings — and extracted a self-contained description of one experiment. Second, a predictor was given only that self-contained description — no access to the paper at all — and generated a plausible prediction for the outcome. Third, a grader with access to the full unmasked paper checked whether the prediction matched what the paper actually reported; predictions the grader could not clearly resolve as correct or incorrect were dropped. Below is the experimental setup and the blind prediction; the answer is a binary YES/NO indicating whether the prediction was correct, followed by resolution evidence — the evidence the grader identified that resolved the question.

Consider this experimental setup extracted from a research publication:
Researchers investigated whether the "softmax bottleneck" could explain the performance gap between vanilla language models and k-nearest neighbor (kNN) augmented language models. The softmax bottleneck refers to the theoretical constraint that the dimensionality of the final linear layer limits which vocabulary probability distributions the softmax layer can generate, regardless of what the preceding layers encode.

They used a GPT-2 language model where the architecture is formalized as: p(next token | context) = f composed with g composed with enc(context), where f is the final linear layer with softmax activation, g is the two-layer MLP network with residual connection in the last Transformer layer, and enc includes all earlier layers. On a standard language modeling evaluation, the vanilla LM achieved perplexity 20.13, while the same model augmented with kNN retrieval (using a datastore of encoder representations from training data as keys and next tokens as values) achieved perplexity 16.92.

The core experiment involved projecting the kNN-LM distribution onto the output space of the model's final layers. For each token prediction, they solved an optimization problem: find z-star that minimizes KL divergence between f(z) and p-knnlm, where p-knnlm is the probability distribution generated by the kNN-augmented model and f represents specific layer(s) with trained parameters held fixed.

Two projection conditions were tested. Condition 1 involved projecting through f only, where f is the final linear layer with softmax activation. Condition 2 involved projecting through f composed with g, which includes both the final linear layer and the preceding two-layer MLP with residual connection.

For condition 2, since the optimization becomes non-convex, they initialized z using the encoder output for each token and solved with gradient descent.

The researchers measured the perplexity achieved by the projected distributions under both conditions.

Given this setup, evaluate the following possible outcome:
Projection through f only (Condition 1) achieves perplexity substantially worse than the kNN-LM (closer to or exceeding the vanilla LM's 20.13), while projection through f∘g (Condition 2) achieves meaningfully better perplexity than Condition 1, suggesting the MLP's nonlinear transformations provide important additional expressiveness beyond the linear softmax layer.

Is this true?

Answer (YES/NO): NO